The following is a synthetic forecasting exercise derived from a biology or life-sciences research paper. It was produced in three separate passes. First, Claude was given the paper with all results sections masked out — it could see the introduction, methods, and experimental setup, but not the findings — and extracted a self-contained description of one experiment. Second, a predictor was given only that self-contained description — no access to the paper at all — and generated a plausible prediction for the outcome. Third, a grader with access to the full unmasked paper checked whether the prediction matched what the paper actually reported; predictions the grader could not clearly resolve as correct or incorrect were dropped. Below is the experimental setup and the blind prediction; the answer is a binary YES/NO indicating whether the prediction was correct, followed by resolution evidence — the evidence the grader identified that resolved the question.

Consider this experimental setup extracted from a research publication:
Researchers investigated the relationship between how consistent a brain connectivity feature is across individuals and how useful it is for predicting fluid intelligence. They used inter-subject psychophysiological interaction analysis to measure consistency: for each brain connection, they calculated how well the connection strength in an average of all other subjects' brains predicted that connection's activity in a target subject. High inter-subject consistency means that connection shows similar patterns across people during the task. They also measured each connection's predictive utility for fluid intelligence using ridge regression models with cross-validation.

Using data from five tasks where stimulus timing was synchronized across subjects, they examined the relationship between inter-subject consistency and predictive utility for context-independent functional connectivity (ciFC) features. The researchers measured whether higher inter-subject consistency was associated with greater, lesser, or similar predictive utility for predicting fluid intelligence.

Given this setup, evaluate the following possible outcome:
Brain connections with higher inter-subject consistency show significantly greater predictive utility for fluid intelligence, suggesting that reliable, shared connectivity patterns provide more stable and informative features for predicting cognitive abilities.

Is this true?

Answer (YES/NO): NO